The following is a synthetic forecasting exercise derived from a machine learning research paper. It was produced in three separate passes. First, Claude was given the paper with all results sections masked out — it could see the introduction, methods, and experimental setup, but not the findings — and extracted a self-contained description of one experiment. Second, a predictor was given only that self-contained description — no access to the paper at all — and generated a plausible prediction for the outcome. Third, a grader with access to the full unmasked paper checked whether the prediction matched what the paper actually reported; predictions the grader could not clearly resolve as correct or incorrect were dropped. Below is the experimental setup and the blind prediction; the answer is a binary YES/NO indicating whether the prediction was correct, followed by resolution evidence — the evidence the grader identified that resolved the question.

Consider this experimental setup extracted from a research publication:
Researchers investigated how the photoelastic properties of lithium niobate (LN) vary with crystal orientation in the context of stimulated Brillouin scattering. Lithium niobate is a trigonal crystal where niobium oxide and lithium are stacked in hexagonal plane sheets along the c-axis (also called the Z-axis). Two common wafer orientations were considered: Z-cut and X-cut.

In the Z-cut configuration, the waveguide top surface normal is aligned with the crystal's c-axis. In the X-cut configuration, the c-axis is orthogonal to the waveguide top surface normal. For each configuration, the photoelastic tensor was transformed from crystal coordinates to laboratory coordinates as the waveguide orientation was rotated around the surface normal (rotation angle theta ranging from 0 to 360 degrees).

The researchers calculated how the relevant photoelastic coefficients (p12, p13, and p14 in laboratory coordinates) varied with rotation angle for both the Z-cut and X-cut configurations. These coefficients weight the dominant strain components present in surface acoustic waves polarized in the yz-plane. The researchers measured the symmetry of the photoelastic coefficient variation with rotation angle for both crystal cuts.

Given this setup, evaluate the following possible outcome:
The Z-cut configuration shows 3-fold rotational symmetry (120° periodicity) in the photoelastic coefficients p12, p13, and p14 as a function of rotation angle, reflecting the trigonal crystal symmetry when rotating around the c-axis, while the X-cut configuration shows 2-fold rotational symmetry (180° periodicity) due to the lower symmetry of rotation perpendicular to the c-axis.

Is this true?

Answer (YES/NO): NO